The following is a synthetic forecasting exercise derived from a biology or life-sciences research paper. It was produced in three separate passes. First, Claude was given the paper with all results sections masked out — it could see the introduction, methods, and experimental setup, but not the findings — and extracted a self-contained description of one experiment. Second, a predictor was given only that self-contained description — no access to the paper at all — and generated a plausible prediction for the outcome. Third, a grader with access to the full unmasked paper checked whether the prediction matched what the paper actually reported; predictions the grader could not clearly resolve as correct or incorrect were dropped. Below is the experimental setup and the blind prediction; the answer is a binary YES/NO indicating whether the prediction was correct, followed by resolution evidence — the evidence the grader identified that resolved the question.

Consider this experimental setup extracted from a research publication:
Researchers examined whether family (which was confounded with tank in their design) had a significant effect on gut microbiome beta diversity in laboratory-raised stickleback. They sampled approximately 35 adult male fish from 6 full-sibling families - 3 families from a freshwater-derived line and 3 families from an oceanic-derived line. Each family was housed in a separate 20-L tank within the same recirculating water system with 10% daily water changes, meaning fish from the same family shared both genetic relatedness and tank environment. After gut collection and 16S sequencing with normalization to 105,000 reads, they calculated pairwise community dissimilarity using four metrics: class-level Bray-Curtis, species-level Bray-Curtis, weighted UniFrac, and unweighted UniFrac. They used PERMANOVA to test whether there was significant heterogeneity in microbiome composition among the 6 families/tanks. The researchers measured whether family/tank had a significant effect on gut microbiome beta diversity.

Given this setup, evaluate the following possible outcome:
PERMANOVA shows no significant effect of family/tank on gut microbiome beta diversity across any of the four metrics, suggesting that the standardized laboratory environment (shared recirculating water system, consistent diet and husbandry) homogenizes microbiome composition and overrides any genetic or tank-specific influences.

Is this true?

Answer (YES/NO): NO